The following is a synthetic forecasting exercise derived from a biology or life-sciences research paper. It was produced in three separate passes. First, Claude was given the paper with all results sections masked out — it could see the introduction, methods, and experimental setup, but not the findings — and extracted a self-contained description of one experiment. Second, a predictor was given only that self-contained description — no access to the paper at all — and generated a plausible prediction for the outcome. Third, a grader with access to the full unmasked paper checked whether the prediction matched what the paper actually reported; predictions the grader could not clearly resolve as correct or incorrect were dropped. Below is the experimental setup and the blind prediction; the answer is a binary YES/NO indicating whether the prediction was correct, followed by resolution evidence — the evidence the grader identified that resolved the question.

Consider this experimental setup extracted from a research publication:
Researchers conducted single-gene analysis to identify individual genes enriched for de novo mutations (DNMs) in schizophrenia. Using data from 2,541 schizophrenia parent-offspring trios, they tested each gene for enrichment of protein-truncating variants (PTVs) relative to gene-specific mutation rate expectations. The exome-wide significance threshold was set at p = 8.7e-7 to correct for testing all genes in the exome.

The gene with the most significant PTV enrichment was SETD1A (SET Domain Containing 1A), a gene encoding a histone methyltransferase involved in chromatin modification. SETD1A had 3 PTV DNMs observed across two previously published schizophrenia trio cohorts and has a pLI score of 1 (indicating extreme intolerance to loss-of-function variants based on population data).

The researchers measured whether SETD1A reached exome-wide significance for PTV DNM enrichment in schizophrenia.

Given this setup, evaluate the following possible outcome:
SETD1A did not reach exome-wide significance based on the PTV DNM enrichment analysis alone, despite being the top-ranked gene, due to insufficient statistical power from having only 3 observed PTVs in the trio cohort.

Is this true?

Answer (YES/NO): YES